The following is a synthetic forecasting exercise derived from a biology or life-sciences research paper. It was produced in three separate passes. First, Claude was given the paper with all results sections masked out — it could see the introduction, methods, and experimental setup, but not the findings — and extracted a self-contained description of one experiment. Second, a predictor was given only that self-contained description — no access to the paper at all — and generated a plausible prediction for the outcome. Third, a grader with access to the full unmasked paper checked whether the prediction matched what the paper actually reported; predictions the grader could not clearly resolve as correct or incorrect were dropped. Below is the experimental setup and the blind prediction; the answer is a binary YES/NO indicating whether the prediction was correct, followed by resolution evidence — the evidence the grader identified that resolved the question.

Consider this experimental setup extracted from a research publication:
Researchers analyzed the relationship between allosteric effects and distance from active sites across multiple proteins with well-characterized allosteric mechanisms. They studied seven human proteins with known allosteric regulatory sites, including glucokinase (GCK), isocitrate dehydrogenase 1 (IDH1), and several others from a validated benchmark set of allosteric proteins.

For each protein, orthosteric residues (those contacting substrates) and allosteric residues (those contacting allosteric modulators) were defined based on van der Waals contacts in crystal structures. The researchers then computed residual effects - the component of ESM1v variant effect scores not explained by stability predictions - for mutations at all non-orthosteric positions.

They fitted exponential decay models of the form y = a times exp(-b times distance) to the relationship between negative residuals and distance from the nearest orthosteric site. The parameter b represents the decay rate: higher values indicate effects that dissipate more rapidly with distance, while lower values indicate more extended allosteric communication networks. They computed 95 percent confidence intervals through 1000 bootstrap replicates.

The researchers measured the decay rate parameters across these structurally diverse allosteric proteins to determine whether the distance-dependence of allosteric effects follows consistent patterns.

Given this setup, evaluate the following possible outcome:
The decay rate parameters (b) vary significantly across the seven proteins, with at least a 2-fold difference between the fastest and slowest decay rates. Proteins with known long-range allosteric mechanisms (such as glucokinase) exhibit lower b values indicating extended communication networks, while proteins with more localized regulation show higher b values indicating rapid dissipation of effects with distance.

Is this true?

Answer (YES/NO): NO